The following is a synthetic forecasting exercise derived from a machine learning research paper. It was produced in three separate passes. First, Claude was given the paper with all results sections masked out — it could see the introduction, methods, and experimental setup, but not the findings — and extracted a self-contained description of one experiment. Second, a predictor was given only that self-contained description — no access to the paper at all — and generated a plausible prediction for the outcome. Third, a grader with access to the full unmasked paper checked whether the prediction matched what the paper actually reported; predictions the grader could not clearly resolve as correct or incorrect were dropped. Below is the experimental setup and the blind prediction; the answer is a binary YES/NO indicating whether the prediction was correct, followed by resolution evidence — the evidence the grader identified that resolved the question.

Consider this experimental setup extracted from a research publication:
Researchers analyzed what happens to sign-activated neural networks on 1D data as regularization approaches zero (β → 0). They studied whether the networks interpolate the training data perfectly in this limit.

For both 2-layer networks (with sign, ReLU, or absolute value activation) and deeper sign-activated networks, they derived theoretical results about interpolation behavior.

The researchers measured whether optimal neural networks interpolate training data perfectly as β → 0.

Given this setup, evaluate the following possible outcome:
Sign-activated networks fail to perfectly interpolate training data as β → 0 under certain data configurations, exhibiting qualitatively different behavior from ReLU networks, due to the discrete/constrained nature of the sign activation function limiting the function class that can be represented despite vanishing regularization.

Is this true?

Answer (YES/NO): NO